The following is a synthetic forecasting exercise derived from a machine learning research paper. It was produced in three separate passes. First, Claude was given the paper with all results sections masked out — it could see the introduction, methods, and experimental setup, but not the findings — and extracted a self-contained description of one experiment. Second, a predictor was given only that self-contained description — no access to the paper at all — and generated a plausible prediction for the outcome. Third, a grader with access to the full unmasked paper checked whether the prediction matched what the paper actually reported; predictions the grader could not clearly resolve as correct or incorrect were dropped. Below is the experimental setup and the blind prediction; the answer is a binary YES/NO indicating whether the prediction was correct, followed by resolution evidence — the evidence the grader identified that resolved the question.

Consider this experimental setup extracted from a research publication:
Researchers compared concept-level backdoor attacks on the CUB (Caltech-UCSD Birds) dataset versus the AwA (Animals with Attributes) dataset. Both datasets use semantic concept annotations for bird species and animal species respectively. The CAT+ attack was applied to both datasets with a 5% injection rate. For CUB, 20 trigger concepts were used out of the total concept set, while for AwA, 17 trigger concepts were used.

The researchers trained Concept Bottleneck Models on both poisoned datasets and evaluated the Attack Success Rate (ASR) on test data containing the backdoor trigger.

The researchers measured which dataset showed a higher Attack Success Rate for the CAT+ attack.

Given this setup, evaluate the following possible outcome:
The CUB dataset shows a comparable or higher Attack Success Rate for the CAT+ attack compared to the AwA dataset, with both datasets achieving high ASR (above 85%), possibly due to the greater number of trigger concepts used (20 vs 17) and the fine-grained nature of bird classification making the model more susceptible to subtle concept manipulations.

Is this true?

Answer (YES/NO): NO